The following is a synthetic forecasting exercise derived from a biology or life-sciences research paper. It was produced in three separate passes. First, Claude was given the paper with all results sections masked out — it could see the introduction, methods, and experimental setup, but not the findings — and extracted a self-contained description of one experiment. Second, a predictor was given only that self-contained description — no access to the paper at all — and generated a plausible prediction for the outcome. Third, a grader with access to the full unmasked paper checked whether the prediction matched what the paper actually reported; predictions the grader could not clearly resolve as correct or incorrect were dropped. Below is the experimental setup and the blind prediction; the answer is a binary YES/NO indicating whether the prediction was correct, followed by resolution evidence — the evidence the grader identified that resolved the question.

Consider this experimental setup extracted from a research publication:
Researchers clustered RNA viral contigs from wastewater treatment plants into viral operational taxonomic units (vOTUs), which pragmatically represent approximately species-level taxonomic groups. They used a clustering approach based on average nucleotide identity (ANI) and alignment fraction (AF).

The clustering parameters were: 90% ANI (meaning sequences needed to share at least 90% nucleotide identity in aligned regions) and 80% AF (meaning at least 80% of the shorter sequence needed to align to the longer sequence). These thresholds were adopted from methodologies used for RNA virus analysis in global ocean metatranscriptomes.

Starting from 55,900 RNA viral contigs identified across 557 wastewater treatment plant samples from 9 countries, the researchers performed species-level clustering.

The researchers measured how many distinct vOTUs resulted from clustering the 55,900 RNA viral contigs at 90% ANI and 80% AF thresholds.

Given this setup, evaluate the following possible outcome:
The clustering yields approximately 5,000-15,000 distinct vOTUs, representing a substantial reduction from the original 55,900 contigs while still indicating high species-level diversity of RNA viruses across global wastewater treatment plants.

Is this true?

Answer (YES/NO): YES